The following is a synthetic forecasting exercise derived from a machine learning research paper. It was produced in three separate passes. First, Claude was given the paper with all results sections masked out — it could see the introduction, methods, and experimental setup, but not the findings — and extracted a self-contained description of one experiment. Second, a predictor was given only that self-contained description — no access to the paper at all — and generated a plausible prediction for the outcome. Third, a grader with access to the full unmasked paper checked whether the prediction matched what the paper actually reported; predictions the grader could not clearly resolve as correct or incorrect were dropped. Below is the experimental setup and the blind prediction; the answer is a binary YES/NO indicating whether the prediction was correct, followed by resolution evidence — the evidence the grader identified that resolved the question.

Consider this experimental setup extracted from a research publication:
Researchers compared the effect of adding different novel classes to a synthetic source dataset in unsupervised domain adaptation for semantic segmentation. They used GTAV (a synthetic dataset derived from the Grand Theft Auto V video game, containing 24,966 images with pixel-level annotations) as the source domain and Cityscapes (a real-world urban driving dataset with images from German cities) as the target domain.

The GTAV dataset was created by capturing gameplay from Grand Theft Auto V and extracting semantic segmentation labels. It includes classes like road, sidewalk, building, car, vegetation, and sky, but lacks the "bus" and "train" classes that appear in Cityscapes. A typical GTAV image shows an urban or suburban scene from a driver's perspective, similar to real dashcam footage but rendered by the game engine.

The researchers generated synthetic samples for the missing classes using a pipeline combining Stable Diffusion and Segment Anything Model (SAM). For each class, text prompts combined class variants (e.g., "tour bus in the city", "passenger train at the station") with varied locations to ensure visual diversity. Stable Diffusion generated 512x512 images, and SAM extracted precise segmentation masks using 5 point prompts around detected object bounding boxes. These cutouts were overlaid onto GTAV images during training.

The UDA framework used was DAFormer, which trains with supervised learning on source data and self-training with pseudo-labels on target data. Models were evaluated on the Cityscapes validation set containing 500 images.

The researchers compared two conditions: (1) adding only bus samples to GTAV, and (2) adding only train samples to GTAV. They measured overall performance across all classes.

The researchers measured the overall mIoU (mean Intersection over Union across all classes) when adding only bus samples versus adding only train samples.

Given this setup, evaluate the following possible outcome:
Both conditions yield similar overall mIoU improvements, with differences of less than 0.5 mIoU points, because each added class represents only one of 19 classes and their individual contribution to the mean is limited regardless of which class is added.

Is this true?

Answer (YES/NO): YES